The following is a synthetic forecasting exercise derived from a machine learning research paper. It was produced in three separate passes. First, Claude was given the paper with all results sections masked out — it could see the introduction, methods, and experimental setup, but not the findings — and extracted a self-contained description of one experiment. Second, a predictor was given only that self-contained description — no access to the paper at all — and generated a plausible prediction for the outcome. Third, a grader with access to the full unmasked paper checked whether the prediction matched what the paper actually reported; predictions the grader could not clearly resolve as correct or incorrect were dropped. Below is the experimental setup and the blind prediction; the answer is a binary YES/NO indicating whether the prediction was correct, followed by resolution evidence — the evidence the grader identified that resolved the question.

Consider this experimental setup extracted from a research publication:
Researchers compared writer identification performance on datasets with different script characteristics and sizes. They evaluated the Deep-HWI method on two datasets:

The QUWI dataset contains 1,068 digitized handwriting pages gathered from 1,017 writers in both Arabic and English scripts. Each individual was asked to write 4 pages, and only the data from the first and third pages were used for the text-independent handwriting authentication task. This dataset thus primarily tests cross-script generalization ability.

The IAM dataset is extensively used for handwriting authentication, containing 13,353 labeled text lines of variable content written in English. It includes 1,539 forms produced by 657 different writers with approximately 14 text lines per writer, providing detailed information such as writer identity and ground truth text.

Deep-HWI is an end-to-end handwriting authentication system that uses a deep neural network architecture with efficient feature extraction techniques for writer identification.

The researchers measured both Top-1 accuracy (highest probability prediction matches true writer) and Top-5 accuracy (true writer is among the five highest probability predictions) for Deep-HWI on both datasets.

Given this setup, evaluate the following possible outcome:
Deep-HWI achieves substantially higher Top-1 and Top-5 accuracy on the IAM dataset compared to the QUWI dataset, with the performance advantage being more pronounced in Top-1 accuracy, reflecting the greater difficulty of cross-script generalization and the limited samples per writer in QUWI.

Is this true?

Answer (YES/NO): NO